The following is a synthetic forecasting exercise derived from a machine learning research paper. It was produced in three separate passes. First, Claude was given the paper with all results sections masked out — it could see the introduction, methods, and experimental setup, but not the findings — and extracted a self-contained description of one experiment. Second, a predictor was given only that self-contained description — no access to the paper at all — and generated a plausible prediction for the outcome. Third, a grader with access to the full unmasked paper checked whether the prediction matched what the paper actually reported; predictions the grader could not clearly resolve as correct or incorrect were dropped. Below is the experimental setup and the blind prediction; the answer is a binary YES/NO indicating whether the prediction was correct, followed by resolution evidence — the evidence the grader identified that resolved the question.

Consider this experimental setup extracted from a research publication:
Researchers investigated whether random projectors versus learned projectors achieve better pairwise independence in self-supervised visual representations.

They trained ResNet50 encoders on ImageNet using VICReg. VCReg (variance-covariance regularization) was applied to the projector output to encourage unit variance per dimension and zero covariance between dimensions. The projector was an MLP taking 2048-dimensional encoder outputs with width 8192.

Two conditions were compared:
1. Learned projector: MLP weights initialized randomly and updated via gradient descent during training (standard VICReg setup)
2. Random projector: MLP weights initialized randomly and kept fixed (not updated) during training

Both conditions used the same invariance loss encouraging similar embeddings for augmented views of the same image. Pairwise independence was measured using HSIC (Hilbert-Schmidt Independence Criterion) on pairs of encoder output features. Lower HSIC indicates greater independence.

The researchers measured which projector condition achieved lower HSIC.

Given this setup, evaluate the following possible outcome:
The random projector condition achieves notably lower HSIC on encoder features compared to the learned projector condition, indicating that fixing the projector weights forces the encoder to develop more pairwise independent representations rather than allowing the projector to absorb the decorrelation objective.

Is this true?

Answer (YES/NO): YES